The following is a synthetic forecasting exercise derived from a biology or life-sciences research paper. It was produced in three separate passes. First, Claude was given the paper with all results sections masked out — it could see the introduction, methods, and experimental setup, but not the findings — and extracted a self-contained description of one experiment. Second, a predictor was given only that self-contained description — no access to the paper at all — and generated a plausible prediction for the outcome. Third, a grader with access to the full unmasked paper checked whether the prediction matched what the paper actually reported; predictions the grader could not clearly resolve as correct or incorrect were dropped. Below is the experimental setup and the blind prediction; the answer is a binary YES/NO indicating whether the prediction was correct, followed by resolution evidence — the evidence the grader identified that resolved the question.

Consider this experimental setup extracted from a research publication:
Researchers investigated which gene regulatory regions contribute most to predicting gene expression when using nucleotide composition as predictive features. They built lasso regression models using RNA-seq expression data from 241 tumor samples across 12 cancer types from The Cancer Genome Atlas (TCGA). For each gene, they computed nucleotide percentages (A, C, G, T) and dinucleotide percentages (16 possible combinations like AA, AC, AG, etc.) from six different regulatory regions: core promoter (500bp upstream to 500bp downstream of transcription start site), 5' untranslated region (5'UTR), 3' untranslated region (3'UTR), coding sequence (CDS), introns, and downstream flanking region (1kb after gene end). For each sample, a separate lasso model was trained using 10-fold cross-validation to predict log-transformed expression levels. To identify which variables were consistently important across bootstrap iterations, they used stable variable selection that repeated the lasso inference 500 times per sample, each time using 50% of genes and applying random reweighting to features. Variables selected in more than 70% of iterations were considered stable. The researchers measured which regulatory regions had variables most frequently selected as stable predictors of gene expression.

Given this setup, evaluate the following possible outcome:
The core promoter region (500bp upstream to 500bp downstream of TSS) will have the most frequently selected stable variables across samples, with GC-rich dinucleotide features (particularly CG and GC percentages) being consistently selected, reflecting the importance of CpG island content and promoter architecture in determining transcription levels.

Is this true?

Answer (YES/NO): NO